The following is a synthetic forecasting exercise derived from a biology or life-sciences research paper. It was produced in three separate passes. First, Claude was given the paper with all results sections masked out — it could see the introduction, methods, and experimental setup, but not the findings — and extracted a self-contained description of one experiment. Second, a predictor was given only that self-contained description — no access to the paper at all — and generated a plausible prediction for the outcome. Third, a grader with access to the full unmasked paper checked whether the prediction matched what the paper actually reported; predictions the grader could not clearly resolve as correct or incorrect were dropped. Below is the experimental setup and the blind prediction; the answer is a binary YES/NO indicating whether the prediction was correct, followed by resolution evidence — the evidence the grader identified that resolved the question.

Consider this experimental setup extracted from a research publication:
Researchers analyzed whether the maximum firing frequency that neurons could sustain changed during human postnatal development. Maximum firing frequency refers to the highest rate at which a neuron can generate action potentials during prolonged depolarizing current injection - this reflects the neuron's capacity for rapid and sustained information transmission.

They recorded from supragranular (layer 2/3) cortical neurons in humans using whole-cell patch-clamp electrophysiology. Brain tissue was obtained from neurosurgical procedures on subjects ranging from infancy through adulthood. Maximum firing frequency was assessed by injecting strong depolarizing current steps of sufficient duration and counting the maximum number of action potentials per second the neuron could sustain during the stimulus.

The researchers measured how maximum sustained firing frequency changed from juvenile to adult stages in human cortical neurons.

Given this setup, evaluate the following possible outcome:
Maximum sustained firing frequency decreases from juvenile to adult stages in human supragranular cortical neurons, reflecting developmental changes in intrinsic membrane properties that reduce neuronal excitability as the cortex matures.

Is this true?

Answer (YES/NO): NO